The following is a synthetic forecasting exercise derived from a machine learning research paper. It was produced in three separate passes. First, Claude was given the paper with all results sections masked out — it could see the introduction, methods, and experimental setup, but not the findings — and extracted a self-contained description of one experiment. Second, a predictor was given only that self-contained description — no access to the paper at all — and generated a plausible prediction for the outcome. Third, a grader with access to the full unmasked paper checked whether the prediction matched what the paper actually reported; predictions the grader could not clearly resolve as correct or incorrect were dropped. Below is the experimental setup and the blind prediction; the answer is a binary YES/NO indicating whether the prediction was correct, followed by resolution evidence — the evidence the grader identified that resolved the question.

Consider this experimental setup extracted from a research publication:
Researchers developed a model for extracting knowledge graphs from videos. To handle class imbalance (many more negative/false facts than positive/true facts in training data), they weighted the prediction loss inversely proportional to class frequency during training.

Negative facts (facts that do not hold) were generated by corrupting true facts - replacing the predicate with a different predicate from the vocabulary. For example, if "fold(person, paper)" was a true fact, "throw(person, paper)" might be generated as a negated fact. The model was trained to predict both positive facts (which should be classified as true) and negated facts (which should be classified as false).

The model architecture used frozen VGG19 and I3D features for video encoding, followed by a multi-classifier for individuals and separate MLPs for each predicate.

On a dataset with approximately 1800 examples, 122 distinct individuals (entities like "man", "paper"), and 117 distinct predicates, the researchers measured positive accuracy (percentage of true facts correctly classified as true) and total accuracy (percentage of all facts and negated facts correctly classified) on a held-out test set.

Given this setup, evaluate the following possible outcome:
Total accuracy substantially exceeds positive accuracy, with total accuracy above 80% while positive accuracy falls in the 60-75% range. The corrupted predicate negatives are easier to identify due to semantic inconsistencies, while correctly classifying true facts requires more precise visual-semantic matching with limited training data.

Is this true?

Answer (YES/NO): NO